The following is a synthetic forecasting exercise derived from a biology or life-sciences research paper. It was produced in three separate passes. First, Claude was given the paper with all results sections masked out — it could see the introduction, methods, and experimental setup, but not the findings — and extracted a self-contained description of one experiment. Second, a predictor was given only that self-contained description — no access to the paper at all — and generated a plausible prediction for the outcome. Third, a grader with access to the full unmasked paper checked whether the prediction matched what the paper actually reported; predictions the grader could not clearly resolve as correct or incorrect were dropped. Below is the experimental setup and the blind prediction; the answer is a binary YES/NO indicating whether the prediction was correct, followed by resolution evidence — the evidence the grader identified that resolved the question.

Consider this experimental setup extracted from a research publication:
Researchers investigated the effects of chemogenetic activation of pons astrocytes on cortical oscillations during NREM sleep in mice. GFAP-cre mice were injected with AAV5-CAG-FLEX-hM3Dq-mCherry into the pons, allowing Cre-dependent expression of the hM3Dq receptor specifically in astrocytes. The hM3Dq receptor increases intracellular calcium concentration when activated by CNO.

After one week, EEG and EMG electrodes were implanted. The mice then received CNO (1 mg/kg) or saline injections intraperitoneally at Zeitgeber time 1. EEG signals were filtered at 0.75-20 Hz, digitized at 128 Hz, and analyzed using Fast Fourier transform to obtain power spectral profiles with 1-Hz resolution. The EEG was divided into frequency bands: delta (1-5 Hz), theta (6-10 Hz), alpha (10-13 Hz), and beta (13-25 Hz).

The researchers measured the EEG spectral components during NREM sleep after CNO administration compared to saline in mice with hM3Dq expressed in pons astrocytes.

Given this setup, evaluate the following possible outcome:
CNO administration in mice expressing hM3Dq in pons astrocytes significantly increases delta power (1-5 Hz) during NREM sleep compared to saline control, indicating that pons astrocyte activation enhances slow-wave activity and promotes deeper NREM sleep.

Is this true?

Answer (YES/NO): YES